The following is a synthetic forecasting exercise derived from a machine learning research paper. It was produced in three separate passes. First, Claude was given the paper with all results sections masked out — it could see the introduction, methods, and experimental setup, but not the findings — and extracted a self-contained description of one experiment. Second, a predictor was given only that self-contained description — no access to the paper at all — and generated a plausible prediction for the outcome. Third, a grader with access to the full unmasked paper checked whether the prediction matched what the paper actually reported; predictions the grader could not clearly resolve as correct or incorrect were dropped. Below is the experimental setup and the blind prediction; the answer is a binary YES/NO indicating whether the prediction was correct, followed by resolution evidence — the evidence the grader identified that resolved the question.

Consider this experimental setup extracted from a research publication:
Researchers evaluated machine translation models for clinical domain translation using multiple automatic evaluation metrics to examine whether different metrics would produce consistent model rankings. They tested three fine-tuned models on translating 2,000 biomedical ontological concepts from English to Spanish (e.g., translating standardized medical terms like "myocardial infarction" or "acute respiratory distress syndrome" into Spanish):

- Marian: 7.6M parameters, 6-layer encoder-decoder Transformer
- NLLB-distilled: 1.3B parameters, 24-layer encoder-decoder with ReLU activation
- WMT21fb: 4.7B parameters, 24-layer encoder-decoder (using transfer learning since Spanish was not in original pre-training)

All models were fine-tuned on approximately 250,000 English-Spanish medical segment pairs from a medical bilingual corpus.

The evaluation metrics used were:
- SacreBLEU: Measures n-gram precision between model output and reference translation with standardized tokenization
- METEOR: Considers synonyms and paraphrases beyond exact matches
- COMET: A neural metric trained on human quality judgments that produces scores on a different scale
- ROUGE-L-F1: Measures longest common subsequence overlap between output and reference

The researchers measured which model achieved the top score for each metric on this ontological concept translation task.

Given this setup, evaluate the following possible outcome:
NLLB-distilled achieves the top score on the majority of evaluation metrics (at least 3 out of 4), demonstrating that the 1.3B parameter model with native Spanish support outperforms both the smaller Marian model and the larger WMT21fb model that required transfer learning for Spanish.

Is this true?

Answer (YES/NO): NO